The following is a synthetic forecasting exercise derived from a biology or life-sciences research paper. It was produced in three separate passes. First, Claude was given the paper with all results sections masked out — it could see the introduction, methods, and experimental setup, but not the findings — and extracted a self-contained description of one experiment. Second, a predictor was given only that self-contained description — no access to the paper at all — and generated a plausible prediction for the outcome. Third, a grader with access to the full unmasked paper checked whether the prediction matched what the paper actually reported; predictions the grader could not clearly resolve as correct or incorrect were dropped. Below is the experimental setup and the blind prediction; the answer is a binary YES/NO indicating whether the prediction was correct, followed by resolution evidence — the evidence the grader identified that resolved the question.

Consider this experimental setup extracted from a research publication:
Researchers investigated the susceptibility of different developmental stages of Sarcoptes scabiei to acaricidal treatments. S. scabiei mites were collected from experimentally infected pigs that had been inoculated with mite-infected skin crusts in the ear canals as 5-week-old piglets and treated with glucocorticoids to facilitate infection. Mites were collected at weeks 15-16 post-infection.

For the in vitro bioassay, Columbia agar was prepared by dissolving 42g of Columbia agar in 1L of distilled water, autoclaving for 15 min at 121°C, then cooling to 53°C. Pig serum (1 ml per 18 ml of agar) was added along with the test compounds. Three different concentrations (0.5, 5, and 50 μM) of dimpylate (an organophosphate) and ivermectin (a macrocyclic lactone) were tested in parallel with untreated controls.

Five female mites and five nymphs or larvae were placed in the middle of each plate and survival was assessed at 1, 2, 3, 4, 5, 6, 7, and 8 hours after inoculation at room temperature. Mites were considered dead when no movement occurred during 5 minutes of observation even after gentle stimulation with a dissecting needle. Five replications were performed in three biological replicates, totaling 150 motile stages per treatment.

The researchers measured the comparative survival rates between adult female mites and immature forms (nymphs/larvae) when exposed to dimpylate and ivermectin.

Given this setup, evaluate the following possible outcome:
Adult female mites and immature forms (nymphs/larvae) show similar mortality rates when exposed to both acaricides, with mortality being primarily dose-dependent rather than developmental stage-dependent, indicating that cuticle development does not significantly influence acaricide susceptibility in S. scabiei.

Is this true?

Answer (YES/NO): NO